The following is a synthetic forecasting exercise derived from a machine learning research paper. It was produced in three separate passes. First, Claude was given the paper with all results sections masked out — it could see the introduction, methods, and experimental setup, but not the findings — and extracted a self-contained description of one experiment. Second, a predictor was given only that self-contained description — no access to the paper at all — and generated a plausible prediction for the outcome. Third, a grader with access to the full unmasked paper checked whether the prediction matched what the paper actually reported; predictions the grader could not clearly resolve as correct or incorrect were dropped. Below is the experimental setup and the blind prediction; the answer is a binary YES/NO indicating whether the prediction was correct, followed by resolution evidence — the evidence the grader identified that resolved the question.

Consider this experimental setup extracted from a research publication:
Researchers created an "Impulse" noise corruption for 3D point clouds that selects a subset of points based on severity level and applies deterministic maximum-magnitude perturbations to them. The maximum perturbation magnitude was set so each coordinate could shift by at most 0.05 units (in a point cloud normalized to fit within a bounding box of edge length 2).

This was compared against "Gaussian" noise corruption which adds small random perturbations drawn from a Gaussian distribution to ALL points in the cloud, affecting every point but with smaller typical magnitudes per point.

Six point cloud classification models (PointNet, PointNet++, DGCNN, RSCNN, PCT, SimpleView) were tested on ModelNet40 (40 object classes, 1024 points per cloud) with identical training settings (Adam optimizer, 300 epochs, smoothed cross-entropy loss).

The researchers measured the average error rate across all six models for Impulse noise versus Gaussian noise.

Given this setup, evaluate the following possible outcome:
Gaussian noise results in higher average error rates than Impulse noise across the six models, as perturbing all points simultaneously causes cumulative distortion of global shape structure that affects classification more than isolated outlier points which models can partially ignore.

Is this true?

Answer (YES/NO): NO